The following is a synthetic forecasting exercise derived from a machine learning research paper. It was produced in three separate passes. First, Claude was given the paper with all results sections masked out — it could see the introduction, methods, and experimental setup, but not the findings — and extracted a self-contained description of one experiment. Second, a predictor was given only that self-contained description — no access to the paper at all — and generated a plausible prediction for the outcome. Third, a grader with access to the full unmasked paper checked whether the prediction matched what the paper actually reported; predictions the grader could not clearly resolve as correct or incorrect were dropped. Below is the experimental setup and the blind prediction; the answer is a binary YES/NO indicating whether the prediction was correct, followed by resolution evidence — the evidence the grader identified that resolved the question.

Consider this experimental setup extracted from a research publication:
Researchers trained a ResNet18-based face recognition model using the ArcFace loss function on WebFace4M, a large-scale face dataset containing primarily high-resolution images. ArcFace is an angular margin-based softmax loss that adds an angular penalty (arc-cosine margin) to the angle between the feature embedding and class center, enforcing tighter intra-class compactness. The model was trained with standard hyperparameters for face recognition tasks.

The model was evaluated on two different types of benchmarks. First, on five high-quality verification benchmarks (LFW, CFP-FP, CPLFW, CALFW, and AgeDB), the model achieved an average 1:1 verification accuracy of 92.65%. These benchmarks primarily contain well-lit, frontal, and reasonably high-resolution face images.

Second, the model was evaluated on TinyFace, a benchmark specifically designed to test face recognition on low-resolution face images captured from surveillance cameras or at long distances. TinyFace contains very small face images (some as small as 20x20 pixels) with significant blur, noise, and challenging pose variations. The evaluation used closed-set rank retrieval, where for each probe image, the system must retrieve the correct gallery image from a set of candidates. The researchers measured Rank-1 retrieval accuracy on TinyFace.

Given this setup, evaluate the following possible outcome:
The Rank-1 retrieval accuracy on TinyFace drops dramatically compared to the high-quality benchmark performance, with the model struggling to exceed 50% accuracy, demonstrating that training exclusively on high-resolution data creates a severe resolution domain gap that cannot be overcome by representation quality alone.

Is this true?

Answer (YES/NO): NO